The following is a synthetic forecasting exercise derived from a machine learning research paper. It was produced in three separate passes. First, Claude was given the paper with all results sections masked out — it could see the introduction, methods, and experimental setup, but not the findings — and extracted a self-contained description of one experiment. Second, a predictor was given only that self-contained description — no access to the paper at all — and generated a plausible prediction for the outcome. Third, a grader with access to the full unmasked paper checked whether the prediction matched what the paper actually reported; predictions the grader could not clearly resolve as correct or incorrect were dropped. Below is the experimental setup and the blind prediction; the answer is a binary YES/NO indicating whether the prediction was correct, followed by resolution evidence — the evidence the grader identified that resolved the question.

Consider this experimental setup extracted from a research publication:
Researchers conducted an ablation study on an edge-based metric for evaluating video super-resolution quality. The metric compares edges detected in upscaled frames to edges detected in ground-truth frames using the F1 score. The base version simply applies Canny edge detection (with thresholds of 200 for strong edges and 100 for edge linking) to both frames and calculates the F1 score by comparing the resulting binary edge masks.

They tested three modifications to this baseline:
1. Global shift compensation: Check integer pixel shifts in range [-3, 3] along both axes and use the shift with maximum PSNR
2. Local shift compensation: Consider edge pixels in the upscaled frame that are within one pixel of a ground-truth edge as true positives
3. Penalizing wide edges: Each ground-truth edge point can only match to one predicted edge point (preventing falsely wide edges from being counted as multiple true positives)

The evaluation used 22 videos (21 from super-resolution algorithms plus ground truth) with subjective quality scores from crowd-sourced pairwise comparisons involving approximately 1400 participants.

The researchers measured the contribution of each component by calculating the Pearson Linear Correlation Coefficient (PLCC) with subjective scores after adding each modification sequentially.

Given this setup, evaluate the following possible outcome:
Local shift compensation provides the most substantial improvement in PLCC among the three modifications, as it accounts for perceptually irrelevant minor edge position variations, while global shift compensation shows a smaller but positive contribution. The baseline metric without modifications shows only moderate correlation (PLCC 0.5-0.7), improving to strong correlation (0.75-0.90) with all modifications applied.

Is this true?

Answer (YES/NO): NO